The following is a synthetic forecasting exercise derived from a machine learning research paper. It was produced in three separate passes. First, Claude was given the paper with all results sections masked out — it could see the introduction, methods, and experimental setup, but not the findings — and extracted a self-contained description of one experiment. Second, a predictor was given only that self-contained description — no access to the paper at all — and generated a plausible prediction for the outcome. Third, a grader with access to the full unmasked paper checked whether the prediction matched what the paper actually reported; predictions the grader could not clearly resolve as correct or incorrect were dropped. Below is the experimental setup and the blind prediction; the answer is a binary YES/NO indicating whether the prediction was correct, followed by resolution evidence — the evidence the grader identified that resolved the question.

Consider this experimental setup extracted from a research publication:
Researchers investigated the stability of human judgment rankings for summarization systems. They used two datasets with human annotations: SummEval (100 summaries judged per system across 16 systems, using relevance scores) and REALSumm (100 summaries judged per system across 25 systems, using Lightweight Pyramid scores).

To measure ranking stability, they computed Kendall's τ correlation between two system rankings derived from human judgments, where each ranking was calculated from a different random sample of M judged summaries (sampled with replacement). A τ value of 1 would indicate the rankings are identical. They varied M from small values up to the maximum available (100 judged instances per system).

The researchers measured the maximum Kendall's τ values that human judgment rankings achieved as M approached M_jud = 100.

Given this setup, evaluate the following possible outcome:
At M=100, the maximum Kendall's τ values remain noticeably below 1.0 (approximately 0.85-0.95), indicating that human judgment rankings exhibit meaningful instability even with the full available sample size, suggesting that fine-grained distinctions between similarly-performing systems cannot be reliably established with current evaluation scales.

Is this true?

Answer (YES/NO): NO